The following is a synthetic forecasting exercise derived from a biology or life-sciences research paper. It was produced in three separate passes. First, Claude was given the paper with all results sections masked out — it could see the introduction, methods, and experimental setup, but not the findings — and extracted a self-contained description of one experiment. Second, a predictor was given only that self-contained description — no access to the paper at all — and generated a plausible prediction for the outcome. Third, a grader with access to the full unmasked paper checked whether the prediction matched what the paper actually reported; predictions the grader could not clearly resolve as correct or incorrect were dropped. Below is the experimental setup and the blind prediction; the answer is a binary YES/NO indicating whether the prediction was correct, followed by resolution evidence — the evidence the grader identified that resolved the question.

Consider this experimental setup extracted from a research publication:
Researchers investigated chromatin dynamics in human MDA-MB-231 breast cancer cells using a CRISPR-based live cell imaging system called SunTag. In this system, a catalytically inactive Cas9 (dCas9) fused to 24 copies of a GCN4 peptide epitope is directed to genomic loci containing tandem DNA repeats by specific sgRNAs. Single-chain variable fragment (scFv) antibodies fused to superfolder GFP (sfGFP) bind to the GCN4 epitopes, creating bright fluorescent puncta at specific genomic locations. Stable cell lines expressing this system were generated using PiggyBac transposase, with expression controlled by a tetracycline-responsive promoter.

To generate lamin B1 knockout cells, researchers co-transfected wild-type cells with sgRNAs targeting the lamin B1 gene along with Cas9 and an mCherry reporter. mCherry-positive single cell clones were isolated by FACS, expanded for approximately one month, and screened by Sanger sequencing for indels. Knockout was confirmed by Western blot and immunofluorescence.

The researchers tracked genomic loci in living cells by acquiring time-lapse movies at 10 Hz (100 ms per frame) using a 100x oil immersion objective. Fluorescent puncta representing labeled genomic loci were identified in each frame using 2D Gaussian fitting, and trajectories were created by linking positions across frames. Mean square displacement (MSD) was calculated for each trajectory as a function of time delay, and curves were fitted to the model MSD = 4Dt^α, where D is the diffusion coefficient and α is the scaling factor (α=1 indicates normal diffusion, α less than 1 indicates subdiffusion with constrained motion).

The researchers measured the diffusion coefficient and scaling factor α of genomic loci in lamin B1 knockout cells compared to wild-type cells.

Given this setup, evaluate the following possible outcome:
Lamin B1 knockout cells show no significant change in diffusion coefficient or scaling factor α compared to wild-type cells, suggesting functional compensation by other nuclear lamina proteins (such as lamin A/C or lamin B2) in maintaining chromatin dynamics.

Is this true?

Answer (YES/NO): NO